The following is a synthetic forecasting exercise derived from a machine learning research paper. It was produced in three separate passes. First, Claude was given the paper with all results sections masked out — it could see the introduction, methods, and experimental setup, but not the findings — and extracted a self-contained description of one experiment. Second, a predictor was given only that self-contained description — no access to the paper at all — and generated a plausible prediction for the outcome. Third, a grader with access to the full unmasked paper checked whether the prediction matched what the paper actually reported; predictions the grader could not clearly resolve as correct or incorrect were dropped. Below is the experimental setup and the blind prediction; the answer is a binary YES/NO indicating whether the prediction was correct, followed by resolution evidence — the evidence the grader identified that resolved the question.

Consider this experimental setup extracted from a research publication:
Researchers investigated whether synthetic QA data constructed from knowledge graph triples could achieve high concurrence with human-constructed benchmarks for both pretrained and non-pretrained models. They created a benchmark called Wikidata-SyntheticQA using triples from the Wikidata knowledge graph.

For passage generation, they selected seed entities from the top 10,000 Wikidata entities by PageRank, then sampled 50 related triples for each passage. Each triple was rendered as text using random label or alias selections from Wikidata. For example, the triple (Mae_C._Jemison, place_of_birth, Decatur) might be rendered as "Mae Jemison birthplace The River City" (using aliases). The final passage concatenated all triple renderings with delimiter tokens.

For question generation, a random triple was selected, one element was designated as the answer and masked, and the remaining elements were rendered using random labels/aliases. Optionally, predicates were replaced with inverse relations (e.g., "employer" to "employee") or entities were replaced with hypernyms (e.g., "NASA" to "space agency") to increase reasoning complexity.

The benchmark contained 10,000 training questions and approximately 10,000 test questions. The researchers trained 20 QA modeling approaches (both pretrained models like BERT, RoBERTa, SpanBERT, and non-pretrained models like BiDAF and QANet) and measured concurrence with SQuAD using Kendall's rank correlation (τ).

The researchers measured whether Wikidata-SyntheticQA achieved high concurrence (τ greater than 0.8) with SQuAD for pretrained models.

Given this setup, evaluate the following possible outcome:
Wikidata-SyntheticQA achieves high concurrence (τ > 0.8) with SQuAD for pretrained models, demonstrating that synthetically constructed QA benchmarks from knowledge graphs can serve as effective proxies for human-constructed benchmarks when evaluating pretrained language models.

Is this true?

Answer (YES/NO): YES